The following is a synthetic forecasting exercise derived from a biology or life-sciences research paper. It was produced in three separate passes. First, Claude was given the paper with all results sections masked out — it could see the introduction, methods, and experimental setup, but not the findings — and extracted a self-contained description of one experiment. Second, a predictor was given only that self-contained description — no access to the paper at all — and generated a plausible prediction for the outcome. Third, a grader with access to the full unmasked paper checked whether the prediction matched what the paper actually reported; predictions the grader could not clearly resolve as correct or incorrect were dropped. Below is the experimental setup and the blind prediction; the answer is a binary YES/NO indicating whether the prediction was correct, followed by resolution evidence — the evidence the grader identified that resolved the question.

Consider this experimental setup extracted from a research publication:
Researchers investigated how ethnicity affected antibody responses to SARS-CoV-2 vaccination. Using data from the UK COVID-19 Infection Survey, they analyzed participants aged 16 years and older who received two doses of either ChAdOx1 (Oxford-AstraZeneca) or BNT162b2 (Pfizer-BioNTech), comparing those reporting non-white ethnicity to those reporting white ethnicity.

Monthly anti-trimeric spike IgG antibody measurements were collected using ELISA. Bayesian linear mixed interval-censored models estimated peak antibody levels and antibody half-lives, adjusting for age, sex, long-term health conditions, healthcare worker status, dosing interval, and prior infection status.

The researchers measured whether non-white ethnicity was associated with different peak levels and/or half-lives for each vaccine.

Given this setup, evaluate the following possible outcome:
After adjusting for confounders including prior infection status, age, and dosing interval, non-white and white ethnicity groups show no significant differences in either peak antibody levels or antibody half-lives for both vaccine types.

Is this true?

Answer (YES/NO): NO